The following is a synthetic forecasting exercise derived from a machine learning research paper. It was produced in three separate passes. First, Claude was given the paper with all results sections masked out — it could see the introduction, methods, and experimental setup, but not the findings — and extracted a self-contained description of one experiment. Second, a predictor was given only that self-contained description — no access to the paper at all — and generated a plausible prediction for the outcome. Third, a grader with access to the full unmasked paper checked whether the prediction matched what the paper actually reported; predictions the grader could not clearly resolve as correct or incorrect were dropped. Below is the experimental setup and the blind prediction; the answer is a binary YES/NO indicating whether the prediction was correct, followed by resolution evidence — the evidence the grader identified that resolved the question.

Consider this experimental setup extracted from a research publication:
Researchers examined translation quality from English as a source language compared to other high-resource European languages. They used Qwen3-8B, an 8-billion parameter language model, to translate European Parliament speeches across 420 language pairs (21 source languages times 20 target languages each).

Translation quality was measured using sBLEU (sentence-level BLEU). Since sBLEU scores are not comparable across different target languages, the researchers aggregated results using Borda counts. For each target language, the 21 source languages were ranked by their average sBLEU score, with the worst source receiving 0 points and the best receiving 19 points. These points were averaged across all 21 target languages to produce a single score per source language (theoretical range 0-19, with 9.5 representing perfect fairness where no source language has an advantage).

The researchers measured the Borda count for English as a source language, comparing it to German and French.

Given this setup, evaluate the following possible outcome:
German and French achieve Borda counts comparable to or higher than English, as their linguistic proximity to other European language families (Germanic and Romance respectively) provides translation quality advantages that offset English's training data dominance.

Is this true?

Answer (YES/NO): NO